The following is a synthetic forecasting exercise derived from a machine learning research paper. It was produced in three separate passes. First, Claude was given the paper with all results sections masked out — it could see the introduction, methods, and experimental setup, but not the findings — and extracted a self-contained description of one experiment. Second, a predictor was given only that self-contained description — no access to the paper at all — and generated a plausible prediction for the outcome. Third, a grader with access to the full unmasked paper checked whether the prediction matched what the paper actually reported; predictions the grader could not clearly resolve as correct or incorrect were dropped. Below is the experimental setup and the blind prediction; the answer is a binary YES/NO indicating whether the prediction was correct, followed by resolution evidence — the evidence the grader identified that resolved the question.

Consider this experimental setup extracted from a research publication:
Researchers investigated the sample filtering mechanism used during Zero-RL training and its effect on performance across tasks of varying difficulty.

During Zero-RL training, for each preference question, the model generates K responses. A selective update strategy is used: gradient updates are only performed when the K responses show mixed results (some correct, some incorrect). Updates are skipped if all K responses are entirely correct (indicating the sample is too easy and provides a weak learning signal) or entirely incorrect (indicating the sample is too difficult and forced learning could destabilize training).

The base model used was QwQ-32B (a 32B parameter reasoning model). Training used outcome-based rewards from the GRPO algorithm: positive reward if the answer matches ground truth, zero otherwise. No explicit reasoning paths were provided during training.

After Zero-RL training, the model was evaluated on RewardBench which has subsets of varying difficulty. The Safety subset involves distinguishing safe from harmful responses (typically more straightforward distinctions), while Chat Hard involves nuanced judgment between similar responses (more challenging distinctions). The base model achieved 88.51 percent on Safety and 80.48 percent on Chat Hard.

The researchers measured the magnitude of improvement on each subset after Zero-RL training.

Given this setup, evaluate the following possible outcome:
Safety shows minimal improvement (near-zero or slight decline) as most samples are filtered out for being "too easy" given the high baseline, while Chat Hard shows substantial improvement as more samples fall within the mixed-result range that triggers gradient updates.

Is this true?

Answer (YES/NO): NO